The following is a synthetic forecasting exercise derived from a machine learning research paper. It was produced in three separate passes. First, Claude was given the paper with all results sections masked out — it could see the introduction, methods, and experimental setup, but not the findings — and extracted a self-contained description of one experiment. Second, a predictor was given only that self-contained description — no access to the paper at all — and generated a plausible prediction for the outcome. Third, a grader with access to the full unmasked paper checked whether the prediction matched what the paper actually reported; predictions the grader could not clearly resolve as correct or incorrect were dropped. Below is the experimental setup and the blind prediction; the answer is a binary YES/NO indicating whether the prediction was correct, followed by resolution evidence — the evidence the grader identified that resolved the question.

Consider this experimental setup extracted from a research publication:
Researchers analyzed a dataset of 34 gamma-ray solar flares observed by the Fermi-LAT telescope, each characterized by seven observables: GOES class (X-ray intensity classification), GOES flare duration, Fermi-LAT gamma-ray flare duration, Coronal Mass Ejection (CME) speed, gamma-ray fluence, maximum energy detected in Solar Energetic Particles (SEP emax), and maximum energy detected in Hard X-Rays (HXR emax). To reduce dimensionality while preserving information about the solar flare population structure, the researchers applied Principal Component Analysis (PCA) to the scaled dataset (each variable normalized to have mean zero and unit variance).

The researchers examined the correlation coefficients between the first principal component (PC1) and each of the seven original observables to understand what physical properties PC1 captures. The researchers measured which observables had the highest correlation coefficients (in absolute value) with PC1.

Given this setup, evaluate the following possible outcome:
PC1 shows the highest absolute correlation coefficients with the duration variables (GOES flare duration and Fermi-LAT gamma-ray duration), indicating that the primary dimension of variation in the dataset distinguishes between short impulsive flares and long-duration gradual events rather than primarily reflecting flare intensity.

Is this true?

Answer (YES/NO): NO